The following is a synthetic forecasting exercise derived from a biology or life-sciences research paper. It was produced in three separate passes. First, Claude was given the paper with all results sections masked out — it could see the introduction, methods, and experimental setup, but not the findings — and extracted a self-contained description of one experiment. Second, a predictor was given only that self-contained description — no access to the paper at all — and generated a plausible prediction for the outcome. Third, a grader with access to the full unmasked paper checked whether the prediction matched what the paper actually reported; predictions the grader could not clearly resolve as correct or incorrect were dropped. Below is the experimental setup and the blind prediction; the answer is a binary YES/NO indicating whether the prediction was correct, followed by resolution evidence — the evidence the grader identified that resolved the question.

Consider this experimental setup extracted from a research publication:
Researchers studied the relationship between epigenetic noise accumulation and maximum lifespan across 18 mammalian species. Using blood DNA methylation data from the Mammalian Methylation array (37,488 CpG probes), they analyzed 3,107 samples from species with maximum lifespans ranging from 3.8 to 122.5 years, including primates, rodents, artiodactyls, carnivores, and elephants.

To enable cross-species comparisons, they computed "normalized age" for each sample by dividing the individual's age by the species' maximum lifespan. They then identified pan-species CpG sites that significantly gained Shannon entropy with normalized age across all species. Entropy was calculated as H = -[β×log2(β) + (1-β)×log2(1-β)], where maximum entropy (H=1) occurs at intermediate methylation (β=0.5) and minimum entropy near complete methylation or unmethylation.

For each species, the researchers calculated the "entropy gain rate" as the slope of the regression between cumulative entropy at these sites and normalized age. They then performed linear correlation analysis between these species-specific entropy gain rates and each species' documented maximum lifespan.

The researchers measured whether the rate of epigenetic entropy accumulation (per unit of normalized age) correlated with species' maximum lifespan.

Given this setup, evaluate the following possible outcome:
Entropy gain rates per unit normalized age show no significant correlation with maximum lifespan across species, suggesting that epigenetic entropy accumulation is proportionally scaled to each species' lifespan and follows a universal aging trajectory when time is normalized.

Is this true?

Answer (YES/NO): NO